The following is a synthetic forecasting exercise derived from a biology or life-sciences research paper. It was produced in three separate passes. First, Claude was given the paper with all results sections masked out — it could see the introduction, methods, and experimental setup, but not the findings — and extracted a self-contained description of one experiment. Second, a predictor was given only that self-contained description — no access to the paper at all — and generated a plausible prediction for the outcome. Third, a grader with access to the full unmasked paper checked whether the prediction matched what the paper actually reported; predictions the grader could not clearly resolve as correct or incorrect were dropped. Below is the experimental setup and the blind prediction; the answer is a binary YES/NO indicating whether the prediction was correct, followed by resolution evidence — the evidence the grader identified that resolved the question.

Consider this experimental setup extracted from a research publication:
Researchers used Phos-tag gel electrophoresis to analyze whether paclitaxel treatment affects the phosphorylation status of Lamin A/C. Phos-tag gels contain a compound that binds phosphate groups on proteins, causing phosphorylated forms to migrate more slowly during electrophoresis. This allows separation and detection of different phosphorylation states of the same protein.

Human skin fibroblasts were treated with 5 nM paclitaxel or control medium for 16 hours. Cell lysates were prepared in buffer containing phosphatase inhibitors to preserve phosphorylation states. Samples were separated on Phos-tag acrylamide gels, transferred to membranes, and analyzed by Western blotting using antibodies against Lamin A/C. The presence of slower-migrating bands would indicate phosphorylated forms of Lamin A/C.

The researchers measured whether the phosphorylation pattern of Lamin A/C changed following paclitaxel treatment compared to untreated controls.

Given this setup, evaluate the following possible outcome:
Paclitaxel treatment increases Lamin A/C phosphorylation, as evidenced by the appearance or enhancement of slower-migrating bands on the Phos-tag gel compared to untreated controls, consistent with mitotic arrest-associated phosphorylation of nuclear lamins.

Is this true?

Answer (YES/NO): NO